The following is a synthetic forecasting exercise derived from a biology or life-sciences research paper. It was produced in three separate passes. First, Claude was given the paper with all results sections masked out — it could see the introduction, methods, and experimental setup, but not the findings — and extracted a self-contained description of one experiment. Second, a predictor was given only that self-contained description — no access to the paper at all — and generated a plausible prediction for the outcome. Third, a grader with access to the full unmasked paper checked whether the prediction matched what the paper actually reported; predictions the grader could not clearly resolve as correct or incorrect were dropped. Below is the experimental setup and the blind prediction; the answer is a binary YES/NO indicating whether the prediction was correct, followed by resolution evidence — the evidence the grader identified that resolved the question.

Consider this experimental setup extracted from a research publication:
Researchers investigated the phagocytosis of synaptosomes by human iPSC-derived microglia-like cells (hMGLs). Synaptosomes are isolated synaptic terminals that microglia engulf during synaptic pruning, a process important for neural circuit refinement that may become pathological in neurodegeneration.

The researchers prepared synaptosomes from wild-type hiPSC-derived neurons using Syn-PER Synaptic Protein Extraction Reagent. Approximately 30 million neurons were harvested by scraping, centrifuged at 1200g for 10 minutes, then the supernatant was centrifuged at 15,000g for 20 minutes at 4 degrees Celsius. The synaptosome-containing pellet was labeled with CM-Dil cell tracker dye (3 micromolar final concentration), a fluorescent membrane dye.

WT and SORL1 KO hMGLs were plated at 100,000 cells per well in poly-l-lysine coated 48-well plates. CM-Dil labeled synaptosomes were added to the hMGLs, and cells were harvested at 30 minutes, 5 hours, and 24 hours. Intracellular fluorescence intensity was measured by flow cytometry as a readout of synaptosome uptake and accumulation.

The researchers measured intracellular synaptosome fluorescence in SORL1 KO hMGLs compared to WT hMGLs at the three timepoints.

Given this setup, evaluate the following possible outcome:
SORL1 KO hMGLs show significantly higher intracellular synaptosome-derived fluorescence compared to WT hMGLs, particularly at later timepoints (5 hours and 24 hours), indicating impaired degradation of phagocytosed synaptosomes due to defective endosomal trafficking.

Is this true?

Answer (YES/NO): NO